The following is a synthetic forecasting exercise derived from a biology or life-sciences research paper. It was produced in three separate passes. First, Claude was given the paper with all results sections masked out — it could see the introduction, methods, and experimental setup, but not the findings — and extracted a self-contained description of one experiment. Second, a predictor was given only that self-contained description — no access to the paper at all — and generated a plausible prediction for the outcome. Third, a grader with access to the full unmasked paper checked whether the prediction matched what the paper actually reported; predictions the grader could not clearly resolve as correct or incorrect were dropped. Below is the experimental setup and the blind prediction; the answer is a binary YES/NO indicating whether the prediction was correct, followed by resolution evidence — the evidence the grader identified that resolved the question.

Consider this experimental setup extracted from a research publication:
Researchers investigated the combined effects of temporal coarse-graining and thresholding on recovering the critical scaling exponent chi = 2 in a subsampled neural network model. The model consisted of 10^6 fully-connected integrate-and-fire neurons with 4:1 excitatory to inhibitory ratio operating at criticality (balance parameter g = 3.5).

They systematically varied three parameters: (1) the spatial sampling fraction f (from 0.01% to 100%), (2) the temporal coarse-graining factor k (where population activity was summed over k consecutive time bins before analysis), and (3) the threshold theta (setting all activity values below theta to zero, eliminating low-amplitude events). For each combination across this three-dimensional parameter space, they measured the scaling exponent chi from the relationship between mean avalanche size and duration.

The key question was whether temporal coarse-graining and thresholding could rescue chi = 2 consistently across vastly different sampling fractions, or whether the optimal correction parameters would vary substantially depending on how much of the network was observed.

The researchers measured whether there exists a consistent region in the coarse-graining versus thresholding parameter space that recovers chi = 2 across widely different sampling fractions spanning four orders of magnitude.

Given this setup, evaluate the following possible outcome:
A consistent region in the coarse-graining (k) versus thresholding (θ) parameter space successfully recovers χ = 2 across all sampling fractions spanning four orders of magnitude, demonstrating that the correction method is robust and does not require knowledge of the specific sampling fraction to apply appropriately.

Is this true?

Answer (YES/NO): NO